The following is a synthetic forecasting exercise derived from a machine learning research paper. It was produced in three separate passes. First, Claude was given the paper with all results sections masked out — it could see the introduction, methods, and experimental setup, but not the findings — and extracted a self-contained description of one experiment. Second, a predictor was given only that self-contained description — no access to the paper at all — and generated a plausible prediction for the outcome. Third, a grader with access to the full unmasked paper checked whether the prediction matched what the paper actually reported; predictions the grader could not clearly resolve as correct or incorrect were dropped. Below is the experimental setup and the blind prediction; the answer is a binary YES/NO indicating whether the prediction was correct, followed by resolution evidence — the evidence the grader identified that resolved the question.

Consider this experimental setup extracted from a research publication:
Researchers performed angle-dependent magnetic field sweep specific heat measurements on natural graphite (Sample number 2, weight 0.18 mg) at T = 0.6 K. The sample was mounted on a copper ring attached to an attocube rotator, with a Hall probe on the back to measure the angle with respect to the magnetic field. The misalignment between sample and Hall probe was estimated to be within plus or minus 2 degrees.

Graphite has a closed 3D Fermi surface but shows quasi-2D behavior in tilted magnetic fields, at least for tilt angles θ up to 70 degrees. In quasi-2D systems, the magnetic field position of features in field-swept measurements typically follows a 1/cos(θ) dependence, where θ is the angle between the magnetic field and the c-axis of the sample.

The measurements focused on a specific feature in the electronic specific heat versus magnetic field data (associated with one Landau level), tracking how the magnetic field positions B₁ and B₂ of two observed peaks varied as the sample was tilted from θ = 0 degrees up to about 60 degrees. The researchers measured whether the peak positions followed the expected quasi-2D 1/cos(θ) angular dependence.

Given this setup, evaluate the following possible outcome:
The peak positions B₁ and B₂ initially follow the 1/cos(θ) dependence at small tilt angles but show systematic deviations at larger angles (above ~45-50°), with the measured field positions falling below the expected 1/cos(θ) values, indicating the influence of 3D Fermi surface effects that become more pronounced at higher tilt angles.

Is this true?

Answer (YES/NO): NO